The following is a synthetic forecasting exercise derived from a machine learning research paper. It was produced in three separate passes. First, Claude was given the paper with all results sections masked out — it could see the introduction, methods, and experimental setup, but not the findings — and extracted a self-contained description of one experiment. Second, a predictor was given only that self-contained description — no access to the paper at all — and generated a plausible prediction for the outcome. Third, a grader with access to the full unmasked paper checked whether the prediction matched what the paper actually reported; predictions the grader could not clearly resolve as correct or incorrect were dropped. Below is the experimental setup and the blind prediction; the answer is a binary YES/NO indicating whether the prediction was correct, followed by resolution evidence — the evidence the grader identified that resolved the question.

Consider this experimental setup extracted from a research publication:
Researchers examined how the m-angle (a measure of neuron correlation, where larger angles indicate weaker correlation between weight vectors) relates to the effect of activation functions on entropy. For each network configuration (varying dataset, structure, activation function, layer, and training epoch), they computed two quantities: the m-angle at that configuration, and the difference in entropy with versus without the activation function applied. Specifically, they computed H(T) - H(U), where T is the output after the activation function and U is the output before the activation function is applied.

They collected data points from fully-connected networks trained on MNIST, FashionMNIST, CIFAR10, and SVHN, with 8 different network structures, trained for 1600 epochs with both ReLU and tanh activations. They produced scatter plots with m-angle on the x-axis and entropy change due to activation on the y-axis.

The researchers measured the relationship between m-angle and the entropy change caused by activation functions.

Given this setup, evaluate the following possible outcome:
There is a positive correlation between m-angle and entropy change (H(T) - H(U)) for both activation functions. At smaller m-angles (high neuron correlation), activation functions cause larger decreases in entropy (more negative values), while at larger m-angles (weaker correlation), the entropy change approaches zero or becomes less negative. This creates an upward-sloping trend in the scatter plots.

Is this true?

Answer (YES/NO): NO